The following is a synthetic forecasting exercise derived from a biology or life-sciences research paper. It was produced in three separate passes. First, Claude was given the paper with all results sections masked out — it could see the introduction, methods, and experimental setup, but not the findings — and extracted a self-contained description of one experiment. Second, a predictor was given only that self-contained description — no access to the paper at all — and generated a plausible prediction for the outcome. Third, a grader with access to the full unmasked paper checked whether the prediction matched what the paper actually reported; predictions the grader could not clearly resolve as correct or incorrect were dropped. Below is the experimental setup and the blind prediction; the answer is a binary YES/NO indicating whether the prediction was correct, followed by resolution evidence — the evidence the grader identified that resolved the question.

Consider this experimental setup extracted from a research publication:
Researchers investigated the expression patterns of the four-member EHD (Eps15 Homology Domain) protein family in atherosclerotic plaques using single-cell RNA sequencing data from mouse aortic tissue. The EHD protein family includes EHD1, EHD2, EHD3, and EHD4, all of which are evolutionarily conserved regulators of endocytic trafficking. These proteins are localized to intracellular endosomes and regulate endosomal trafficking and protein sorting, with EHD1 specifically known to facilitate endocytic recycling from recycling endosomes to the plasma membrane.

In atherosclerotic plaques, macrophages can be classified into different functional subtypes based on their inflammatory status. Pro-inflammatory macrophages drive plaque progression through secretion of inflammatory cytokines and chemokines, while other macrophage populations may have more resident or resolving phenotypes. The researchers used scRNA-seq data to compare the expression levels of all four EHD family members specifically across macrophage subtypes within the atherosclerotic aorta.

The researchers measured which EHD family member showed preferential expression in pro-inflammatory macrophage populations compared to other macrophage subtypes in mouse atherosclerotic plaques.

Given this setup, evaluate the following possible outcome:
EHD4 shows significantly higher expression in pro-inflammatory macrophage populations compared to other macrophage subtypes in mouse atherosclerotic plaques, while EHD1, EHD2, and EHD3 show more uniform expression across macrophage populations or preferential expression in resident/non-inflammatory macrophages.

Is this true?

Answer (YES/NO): NO